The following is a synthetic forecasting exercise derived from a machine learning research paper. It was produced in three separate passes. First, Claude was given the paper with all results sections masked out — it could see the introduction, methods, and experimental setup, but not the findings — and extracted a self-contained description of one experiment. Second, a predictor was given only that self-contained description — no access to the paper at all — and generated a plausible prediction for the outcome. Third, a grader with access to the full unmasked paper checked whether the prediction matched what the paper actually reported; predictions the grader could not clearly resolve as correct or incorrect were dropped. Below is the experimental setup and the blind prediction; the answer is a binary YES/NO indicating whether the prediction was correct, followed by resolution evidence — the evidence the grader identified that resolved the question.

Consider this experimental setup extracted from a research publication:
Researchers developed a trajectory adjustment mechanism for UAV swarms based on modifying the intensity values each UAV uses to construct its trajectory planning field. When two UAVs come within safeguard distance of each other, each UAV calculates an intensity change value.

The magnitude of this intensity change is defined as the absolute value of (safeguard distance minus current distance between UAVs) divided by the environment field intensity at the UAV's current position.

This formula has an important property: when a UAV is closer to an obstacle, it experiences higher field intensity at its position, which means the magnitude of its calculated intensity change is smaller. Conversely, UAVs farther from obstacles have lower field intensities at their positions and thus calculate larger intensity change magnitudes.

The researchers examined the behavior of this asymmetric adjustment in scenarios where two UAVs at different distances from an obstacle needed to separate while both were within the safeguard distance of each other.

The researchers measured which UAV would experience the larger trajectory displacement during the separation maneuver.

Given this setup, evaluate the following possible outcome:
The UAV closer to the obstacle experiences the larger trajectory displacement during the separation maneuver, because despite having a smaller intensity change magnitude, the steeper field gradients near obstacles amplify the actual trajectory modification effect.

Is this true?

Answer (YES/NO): NO